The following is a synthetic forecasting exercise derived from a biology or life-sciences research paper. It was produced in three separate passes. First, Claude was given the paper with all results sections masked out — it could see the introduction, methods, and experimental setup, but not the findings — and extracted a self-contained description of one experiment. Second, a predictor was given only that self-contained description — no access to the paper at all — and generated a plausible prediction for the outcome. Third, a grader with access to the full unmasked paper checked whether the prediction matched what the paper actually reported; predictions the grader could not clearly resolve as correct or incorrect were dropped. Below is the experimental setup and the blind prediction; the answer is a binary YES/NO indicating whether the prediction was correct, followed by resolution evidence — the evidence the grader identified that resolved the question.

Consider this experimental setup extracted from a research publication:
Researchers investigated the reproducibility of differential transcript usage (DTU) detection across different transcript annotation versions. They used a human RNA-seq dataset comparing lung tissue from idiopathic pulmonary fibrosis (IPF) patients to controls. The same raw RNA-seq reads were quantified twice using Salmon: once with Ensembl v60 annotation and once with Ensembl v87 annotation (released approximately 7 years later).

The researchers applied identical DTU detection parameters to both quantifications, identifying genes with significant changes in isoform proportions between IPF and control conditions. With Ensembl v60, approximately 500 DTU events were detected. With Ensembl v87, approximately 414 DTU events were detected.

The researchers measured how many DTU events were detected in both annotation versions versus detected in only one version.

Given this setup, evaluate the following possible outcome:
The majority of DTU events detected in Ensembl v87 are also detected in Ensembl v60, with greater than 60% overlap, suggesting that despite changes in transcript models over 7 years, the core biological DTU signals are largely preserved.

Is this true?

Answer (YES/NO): NO